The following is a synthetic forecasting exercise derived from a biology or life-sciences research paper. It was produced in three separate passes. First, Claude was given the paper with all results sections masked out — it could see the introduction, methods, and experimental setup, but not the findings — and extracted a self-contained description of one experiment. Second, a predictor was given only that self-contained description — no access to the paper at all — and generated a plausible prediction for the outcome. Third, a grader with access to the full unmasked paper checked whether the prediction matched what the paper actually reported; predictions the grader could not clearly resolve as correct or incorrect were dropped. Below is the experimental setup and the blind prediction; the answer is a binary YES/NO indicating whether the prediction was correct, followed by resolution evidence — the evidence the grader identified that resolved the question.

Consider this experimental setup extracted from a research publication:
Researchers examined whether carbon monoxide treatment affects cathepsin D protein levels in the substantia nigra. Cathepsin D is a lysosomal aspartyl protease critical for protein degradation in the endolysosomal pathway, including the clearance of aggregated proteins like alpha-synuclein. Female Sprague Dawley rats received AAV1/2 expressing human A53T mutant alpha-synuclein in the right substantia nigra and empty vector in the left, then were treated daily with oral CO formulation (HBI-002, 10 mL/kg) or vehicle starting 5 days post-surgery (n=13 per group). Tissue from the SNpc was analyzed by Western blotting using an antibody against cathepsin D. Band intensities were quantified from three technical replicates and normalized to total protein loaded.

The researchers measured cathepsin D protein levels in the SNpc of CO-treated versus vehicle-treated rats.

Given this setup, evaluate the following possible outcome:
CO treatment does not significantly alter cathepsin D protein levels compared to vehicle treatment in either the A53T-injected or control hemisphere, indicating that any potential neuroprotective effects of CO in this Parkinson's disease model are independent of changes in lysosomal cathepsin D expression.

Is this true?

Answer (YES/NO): NO